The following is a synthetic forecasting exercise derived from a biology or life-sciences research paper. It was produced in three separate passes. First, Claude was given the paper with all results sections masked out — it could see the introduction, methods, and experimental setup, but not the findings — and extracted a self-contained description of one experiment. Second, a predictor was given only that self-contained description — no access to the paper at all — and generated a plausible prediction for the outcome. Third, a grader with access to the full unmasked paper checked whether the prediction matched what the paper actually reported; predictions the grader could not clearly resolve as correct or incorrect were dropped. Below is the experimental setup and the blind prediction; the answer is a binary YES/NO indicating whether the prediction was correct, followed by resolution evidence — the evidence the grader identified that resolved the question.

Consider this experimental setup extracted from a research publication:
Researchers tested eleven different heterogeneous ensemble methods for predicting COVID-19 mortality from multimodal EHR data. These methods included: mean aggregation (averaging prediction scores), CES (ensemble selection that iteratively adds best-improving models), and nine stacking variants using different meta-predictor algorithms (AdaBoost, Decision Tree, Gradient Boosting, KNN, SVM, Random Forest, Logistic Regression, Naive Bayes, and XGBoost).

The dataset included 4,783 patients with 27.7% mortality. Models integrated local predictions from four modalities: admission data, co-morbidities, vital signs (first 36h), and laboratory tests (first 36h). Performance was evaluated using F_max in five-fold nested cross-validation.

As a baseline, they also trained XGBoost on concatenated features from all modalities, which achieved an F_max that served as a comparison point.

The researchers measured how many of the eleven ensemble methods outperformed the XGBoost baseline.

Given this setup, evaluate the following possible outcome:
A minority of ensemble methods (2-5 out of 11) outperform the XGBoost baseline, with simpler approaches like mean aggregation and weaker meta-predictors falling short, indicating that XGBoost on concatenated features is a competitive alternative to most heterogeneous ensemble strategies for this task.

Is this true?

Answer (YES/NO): YES